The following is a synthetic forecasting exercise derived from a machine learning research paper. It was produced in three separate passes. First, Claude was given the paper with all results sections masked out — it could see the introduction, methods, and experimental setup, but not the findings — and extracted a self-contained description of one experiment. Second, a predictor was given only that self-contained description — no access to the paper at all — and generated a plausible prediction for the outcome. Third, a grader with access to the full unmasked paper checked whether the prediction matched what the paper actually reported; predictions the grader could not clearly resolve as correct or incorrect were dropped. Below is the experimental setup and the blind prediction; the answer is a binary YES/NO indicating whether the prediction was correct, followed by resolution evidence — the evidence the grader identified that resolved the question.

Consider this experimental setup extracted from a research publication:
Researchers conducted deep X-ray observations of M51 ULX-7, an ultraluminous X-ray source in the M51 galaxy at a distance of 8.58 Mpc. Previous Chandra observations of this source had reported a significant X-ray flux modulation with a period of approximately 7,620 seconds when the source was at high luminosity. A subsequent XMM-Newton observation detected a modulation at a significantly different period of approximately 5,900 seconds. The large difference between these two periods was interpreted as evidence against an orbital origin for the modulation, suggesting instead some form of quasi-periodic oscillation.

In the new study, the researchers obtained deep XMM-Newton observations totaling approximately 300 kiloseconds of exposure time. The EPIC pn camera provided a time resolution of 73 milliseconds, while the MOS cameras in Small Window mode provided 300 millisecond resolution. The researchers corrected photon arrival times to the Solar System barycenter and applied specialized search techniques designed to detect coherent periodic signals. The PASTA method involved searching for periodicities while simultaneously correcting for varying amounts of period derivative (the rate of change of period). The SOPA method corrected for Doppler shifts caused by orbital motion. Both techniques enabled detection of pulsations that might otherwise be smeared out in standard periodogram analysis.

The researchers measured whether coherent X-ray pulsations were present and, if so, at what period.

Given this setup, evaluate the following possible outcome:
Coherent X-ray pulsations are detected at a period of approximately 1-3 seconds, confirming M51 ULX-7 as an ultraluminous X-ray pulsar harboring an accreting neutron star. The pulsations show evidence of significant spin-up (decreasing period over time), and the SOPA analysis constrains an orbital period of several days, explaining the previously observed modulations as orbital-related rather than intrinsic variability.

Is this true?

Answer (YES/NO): NO